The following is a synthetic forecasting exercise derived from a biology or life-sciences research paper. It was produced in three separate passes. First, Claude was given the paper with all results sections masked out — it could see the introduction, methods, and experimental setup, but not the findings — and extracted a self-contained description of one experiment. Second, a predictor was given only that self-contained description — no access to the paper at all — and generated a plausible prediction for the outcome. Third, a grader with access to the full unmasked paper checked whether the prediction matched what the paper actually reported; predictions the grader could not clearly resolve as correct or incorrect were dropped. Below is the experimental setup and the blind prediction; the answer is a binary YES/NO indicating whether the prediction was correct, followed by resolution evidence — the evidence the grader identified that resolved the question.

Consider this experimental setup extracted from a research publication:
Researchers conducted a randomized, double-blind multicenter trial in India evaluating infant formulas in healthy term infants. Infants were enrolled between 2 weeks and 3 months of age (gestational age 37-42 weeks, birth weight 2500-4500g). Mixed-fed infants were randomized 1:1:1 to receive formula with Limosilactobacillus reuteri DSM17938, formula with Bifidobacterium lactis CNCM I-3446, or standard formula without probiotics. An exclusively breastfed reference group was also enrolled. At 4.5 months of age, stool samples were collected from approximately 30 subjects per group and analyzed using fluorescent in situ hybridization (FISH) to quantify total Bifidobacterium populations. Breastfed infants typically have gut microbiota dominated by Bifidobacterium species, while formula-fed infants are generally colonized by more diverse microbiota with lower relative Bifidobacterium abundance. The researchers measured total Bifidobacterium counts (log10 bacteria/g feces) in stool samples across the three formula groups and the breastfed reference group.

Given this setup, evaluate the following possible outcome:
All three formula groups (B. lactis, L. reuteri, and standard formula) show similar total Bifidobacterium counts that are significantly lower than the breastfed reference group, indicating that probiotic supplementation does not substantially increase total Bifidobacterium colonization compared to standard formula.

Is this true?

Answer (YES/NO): YES